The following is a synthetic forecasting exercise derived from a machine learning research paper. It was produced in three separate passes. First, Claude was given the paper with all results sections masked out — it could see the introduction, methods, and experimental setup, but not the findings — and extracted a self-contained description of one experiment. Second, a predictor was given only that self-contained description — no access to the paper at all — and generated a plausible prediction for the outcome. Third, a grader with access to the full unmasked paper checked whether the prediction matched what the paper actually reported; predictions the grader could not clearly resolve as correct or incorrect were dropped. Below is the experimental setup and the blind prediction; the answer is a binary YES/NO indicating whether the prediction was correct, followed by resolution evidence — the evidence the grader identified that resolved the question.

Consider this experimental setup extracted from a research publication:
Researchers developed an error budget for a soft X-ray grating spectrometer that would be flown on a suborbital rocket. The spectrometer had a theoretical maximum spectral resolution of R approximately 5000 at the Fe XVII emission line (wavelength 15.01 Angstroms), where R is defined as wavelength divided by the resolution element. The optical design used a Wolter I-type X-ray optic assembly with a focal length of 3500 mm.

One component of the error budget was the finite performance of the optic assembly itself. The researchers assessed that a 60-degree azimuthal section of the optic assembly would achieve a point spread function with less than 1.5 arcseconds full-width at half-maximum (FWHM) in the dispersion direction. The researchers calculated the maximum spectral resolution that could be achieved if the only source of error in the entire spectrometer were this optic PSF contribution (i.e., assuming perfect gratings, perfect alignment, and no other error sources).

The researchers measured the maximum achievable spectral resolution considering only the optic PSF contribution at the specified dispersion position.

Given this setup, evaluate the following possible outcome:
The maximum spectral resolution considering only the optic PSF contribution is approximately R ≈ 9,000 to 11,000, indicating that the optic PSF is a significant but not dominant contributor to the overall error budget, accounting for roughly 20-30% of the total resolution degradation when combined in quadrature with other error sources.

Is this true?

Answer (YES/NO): NO